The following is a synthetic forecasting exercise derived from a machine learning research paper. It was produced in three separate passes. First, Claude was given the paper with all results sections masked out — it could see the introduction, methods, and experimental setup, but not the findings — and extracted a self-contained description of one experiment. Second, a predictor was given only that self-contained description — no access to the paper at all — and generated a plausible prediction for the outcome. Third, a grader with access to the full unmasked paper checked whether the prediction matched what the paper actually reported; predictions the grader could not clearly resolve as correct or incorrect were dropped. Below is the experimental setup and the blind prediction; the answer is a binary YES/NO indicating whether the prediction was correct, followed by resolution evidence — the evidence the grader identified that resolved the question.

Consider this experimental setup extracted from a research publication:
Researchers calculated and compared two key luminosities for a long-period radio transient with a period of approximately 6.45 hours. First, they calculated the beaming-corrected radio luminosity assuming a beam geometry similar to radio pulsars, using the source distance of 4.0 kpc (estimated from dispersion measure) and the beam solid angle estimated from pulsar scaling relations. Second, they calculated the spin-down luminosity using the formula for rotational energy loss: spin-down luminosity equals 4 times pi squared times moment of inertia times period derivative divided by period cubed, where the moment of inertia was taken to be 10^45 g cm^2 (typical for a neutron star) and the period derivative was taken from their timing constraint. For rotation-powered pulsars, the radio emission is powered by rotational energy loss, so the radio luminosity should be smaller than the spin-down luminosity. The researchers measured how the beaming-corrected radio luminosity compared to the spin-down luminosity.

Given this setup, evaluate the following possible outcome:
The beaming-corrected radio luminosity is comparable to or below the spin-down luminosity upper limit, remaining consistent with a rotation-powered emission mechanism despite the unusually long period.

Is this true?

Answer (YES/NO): NO